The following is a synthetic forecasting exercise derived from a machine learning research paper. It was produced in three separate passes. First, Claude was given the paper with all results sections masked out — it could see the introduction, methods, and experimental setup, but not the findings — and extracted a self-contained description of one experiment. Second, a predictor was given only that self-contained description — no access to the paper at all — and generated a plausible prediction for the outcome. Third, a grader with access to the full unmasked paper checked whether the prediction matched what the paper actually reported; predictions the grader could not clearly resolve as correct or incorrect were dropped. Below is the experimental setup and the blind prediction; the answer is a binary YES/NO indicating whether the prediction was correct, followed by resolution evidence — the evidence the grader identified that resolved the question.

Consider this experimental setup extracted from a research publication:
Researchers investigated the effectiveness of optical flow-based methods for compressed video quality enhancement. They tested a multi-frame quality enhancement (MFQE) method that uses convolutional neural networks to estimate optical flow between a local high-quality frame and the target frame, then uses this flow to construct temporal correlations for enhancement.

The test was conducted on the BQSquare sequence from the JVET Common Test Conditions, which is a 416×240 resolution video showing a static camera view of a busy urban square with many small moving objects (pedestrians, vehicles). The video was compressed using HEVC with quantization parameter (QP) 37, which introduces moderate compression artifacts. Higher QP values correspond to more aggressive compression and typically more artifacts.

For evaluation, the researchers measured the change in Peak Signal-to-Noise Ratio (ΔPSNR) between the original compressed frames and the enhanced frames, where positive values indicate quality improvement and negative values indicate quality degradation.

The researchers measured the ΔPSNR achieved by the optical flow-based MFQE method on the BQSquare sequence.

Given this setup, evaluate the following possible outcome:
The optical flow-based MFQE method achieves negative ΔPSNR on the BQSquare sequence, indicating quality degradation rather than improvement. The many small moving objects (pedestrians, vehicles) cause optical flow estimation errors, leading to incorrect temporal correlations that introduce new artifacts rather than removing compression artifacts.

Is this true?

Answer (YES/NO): YES